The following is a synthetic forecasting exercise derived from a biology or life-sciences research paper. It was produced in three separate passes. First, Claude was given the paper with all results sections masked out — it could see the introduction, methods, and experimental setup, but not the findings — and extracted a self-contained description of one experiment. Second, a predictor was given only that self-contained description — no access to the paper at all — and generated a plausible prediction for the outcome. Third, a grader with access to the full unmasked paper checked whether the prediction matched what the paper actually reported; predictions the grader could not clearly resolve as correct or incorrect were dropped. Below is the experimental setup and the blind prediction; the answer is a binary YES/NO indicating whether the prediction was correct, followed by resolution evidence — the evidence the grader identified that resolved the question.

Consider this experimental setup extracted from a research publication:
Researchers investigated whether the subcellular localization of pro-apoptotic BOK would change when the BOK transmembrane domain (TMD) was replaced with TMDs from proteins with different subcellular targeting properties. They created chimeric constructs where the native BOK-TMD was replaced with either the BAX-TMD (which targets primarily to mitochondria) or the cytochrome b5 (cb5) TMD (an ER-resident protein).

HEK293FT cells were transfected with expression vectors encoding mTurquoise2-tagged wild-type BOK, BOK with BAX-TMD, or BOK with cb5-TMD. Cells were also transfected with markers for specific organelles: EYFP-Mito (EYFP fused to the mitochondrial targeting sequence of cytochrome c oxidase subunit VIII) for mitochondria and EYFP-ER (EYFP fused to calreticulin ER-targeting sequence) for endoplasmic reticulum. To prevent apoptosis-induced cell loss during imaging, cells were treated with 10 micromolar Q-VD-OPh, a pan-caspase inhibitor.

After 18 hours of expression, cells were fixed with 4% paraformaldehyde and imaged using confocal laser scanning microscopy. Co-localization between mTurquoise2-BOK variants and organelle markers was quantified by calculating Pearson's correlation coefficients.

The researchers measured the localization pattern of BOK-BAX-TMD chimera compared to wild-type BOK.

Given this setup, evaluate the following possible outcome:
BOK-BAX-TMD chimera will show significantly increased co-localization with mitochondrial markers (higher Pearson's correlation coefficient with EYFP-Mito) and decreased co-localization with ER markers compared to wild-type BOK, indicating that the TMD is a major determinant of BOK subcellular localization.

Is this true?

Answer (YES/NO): YES